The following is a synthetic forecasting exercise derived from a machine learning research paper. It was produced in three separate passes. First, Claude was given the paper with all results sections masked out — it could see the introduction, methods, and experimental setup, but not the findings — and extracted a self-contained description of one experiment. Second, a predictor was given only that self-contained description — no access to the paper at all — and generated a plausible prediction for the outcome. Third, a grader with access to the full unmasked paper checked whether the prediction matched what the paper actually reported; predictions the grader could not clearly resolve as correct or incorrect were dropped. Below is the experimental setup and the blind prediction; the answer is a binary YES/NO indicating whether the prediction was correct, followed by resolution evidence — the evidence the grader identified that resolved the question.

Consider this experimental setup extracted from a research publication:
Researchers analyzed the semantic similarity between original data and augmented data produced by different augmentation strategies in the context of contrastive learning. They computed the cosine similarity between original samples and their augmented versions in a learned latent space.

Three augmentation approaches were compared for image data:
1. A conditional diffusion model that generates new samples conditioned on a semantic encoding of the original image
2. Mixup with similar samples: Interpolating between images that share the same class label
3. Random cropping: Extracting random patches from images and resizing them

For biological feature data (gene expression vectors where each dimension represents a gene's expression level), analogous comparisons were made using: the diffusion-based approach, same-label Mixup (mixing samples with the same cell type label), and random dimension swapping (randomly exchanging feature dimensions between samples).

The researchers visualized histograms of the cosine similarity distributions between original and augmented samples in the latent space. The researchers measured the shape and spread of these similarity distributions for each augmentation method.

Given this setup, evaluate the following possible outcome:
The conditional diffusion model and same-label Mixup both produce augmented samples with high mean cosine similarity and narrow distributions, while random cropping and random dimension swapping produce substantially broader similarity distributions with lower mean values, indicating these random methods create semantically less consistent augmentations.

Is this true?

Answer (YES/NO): NO